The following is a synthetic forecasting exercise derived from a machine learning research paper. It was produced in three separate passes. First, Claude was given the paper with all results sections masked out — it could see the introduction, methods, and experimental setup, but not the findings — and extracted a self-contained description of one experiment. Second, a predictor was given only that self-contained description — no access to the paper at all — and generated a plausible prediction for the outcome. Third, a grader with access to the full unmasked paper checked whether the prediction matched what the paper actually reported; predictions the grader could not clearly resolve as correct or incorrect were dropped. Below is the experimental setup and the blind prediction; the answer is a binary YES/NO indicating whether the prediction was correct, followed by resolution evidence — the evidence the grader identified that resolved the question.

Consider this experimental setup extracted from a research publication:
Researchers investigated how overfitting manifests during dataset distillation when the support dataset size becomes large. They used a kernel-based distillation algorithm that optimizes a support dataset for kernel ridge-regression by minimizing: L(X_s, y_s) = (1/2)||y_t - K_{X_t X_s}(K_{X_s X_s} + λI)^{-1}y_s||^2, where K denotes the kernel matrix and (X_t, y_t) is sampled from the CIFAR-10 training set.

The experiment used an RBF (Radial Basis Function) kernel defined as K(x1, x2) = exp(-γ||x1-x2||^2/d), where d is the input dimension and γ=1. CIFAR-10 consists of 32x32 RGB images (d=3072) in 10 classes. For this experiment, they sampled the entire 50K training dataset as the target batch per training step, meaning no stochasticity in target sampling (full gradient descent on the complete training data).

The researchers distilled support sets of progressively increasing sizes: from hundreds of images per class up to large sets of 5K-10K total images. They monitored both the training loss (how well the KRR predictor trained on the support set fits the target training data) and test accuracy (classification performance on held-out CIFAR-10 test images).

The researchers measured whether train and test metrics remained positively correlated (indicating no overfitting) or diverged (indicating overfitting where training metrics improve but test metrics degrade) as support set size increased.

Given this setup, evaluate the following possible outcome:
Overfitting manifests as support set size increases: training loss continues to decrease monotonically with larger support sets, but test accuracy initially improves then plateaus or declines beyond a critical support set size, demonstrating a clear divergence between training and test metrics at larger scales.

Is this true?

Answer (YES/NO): YES